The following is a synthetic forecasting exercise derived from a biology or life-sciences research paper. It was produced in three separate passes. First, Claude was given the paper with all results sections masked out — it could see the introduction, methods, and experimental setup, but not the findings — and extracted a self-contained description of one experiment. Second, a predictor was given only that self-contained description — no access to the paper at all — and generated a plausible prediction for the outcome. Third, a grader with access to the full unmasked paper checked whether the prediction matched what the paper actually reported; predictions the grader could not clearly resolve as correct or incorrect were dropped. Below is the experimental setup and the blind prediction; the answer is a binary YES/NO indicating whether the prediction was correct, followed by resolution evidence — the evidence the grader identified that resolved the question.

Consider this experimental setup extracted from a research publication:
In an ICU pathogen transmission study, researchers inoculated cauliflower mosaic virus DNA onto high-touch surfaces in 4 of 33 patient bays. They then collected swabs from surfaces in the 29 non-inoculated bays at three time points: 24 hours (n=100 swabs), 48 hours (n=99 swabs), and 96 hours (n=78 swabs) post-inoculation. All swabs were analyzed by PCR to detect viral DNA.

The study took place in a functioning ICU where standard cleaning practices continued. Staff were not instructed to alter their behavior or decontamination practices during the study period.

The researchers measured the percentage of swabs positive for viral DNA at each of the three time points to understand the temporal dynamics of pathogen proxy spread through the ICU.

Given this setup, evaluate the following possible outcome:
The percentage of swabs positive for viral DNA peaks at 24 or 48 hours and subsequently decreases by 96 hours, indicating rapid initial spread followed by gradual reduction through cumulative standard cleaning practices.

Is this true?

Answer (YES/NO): YES